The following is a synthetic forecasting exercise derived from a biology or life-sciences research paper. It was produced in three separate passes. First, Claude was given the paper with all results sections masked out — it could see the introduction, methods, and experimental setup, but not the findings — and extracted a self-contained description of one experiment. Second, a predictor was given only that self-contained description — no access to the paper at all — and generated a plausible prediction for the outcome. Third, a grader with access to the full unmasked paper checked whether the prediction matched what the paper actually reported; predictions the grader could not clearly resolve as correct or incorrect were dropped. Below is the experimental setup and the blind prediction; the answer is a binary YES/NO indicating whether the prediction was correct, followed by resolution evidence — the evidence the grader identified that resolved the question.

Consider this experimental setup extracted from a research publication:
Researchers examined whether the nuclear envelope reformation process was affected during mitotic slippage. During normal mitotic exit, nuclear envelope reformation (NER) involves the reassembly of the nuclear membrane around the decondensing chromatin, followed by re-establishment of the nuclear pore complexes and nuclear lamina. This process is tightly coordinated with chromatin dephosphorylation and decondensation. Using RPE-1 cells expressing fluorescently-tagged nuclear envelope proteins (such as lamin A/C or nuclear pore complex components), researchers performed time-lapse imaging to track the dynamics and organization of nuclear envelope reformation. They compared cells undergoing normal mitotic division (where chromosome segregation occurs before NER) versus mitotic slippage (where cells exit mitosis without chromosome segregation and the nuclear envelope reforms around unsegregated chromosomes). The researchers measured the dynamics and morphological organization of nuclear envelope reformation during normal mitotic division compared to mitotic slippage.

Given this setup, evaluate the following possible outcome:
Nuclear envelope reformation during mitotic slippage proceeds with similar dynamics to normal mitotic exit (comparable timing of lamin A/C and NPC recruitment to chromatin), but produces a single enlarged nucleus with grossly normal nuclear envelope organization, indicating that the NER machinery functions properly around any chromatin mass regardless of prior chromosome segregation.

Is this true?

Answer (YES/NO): NO